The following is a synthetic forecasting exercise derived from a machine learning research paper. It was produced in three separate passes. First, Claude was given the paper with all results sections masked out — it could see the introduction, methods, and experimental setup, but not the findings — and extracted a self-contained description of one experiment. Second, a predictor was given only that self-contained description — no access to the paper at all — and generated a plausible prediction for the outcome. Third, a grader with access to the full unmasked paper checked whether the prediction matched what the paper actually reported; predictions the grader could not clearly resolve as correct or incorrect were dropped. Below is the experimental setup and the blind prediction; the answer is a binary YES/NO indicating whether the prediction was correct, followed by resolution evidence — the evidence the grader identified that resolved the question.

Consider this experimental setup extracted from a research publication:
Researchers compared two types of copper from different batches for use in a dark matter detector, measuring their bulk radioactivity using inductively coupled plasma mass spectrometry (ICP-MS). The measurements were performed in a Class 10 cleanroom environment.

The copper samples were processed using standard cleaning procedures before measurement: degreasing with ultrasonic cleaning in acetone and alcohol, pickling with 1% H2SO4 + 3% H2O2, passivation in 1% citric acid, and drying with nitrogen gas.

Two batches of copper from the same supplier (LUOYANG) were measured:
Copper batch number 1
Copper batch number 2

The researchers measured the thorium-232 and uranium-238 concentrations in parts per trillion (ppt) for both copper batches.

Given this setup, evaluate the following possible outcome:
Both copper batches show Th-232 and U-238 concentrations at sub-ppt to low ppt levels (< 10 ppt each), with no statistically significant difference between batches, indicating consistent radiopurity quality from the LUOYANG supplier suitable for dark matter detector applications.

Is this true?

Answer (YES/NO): NO